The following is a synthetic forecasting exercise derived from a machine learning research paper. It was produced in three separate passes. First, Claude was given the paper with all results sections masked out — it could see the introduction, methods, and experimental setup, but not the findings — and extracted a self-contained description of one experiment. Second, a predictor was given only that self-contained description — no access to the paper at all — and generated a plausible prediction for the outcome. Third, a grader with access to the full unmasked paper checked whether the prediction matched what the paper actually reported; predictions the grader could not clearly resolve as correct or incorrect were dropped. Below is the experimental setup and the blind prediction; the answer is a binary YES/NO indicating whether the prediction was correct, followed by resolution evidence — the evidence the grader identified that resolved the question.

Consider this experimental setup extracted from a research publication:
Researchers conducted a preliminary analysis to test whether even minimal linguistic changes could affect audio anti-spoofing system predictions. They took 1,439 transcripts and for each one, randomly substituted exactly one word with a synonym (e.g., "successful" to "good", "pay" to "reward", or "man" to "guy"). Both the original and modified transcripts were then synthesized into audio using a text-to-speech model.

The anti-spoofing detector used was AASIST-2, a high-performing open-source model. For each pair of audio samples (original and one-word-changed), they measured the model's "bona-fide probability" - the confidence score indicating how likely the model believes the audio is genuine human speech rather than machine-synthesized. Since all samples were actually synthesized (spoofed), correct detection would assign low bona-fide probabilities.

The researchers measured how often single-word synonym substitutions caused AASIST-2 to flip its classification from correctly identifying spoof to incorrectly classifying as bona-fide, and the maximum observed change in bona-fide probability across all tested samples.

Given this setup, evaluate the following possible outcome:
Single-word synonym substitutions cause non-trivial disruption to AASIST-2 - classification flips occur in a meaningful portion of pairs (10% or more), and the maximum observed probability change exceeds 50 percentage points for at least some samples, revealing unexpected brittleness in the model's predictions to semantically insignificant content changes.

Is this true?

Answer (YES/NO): NO